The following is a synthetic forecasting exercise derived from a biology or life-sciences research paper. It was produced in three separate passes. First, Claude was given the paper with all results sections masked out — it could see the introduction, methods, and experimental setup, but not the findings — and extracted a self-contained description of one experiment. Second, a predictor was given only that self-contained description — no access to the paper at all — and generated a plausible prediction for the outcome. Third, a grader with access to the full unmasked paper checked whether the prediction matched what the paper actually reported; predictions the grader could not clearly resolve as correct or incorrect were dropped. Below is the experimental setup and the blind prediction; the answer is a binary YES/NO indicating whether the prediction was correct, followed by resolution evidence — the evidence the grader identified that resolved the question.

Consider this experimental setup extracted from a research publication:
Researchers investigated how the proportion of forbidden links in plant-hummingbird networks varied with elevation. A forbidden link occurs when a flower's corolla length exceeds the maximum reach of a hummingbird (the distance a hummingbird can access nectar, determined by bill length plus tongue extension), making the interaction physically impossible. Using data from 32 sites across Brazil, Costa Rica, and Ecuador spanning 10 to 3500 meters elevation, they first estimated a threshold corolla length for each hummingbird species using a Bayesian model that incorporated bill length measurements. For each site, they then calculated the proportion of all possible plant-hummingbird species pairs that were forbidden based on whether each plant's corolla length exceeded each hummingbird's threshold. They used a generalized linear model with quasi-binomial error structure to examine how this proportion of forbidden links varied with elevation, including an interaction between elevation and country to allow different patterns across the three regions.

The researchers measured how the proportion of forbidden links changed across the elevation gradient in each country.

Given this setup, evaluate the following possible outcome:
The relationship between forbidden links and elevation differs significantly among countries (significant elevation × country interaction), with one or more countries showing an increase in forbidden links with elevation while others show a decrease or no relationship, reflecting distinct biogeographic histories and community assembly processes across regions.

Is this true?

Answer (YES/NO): NO